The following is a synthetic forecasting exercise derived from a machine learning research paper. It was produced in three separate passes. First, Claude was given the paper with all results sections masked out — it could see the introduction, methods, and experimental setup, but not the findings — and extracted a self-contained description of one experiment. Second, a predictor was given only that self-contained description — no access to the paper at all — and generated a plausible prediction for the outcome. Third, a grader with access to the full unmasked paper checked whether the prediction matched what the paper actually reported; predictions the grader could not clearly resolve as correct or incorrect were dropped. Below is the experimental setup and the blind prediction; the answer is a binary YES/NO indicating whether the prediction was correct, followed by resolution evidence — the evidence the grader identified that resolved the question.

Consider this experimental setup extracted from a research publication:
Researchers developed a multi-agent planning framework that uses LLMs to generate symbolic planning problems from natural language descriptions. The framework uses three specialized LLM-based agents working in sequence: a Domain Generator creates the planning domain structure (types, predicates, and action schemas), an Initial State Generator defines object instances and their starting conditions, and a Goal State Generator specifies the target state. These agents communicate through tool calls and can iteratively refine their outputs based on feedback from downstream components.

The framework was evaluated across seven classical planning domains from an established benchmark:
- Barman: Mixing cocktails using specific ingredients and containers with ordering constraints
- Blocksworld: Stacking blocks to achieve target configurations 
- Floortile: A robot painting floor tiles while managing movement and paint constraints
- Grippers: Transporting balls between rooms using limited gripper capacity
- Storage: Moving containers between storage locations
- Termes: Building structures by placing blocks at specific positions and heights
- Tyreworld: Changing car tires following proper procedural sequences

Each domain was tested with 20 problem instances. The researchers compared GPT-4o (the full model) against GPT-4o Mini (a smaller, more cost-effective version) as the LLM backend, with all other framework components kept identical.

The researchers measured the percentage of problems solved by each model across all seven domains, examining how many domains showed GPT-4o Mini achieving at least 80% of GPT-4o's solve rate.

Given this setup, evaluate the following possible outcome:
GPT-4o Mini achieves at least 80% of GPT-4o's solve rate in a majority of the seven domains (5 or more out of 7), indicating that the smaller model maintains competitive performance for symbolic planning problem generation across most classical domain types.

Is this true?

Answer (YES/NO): NO